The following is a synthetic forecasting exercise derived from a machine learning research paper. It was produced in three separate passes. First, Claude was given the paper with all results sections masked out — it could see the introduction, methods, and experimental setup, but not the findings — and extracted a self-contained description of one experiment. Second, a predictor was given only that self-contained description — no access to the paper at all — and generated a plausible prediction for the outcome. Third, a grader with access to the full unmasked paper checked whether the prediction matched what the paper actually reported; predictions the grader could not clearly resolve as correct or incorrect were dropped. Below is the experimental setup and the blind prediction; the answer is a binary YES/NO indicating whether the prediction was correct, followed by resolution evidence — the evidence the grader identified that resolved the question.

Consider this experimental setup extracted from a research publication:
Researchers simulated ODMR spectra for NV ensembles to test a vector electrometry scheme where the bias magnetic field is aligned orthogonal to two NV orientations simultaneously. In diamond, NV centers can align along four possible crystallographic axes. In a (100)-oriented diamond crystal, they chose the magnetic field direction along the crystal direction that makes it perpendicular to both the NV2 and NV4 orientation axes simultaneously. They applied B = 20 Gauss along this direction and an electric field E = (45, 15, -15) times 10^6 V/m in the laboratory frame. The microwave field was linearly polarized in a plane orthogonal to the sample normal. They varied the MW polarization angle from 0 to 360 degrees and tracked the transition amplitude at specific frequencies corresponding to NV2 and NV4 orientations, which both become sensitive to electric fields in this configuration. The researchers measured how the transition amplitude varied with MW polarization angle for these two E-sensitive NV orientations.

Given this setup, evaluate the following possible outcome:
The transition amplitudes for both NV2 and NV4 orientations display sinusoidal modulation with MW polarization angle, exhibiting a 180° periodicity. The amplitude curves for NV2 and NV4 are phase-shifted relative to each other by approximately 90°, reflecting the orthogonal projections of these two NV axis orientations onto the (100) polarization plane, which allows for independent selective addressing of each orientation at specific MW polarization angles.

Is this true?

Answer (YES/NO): NO